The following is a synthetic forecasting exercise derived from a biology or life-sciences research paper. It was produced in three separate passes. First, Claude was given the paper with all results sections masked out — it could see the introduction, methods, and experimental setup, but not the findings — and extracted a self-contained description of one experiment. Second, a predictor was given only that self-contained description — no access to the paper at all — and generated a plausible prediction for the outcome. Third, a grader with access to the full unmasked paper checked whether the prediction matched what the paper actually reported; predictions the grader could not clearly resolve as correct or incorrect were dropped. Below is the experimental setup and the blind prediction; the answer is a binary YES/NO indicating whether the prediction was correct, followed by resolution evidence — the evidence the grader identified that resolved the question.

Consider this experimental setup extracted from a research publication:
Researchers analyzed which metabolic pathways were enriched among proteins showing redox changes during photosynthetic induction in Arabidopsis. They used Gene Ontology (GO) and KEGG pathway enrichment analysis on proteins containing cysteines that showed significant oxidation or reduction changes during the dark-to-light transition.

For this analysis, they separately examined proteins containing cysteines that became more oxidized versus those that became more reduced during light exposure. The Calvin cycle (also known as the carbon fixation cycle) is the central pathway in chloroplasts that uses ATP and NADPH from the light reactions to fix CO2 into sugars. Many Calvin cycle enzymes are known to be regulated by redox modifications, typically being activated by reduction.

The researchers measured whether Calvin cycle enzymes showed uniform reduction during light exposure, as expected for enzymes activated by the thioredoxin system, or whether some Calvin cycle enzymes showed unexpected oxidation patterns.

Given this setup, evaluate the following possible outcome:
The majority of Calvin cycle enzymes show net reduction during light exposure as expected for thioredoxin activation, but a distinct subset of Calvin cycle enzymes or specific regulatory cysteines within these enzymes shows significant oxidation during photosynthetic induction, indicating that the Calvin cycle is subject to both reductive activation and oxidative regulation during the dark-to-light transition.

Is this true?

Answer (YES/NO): NO